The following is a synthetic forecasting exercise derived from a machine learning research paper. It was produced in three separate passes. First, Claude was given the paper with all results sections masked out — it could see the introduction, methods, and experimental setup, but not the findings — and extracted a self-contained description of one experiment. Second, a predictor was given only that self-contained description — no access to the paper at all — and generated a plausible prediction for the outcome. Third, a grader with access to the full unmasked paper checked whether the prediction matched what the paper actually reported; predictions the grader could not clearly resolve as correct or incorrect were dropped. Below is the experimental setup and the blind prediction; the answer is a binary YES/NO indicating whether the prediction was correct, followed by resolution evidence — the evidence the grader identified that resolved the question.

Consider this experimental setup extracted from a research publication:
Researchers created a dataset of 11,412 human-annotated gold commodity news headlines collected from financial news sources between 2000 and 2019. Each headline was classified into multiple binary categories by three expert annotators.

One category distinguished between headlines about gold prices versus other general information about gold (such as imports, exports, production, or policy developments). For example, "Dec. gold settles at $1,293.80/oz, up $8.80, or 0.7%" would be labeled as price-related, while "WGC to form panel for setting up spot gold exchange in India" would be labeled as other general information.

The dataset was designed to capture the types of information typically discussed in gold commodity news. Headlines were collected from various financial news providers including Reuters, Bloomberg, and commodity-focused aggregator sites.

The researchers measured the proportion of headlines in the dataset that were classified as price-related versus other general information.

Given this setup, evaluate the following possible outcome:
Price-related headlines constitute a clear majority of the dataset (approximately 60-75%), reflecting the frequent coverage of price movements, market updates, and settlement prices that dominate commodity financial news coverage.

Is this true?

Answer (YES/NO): NO